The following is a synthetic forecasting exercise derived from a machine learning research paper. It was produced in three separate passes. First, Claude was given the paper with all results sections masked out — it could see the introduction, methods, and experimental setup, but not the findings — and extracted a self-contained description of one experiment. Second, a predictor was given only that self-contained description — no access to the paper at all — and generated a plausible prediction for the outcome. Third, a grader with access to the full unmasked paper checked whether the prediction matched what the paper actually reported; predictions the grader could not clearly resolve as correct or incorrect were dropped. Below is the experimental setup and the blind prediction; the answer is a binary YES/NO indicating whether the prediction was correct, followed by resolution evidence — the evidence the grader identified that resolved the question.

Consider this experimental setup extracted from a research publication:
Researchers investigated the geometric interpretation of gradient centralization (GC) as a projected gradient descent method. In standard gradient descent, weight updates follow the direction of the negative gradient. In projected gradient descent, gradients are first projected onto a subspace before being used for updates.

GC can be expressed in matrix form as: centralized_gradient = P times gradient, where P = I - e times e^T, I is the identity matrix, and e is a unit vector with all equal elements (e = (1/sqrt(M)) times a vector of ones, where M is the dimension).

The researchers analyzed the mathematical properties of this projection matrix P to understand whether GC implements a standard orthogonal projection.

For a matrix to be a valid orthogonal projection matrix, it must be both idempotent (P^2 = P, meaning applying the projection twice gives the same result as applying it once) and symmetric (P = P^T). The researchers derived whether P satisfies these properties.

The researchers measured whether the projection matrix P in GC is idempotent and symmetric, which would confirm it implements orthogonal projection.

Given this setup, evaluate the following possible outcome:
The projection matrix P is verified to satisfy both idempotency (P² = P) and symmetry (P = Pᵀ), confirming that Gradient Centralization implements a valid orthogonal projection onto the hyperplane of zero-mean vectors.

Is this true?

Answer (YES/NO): YES